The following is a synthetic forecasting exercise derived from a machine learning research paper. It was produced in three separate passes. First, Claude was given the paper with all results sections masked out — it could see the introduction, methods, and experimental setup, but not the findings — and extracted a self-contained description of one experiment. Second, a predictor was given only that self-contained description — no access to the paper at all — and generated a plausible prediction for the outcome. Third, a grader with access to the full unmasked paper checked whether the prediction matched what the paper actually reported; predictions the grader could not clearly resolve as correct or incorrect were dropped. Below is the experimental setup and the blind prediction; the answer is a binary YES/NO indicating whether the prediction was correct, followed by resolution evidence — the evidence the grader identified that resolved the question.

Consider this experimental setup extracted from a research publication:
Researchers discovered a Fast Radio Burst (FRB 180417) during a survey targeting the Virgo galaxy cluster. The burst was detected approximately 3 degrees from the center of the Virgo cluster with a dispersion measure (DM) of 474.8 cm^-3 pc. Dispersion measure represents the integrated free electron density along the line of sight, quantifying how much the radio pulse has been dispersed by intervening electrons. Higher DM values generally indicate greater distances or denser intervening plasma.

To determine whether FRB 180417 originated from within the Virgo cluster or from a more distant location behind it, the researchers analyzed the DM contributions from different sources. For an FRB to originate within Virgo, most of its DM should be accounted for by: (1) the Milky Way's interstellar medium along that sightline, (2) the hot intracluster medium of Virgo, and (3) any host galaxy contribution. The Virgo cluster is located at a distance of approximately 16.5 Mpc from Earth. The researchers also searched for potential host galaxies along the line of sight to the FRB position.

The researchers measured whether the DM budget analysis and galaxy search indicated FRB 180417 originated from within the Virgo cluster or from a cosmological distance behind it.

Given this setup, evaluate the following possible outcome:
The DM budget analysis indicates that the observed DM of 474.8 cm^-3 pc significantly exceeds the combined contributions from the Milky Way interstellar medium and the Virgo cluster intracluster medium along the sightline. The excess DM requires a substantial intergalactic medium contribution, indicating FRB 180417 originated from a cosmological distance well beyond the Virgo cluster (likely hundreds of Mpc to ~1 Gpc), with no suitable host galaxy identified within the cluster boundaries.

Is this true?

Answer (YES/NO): YES